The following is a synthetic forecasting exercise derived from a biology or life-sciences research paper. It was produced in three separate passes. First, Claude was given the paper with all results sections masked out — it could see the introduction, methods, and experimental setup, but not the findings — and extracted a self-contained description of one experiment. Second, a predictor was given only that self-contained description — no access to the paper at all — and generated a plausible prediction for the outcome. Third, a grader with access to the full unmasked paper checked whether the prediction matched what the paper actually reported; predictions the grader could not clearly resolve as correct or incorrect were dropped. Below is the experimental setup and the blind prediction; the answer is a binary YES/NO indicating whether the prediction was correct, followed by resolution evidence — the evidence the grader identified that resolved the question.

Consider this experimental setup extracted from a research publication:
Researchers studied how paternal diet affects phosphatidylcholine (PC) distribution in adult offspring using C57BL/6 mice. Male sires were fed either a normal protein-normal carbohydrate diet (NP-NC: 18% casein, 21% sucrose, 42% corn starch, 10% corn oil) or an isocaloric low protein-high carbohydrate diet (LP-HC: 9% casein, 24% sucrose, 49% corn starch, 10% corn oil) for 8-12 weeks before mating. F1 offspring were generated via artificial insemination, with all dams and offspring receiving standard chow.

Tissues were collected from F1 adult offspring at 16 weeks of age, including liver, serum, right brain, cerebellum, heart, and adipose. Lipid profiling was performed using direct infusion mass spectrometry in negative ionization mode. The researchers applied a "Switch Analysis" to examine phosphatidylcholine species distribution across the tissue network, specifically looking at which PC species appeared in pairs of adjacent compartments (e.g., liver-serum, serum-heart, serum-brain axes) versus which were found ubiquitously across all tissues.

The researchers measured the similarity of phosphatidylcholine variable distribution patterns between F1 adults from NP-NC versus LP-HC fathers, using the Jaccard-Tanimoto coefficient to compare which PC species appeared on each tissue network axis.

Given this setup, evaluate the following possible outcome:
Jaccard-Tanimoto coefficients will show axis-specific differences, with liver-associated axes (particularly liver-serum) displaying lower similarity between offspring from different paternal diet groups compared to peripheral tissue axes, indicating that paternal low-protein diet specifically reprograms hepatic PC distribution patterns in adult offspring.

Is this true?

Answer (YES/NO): NO